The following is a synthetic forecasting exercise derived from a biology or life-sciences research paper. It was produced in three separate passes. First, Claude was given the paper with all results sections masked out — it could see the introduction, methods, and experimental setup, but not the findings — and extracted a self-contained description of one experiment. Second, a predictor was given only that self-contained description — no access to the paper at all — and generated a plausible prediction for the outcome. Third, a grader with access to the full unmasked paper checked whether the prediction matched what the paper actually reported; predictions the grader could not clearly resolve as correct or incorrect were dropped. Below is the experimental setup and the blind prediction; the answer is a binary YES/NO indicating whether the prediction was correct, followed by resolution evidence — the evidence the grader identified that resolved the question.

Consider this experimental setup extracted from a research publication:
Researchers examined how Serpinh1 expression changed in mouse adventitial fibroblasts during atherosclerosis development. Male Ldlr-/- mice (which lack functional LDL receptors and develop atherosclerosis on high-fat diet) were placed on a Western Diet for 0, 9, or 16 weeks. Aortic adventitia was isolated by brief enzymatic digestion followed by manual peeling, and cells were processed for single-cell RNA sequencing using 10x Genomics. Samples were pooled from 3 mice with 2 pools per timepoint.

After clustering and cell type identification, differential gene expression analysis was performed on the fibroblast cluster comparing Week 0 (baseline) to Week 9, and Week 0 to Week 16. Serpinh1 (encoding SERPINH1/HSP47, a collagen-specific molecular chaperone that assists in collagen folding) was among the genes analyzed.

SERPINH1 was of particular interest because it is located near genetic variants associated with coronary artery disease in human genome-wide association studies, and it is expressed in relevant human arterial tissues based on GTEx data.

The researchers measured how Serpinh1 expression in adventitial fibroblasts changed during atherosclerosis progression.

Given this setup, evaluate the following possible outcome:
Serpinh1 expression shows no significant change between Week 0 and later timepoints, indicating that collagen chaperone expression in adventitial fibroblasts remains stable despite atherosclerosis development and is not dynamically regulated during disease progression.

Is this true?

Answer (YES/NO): NO